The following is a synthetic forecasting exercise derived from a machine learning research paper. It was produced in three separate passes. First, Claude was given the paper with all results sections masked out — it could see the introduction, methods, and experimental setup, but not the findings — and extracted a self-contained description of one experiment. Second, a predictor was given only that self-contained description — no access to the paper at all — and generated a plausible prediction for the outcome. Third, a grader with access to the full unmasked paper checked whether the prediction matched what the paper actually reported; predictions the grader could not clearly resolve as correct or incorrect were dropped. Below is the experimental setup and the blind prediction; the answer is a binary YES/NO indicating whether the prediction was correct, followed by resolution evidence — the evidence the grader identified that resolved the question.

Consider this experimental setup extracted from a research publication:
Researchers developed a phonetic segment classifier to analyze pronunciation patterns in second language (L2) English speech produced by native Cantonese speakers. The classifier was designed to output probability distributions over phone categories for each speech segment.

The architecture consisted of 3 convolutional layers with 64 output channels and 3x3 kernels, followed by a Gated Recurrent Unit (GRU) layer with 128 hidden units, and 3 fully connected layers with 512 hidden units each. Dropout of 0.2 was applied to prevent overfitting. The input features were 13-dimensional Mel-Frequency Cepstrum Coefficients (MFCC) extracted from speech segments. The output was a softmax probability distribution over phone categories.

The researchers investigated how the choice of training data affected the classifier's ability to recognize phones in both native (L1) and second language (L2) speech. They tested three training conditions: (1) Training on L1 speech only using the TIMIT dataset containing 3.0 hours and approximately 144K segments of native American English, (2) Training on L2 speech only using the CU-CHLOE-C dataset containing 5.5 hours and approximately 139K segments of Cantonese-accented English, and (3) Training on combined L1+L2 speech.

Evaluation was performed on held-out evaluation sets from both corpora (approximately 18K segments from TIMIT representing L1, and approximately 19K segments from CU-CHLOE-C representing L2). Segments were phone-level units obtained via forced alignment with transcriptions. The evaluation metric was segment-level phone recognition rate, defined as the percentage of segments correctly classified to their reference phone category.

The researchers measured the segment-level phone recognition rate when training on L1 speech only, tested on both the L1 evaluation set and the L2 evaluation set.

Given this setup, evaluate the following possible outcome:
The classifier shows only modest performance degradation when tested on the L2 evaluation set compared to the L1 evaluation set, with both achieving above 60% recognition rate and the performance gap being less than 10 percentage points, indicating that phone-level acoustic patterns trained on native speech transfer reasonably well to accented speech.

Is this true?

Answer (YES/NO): NO